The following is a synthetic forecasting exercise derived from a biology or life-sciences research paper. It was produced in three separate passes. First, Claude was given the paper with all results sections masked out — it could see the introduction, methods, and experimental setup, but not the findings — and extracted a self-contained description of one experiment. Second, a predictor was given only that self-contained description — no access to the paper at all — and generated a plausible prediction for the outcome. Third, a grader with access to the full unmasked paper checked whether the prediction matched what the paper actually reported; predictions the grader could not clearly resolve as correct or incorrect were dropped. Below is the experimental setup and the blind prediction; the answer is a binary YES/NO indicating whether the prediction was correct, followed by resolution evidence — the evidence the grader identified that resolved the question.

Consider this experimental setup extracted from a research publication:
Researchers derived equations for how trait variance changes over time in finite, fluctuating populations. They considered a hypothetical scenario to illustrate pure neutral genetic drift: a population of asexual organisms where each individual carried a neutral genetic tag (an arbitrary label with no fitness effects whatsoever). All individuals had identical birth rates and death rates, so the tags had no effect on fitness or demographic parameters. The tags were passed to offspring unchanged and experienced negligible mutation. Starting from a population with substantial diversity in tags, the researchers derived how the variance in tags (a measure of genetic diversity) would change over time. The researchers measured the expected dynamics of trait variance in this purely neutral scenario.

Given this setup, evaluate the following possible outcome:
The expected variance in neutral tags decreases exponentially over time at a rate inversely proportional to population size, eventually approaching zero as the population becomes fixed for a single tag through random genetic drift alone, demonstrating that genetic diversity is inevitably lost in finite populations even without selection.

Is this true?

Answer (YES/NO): YES